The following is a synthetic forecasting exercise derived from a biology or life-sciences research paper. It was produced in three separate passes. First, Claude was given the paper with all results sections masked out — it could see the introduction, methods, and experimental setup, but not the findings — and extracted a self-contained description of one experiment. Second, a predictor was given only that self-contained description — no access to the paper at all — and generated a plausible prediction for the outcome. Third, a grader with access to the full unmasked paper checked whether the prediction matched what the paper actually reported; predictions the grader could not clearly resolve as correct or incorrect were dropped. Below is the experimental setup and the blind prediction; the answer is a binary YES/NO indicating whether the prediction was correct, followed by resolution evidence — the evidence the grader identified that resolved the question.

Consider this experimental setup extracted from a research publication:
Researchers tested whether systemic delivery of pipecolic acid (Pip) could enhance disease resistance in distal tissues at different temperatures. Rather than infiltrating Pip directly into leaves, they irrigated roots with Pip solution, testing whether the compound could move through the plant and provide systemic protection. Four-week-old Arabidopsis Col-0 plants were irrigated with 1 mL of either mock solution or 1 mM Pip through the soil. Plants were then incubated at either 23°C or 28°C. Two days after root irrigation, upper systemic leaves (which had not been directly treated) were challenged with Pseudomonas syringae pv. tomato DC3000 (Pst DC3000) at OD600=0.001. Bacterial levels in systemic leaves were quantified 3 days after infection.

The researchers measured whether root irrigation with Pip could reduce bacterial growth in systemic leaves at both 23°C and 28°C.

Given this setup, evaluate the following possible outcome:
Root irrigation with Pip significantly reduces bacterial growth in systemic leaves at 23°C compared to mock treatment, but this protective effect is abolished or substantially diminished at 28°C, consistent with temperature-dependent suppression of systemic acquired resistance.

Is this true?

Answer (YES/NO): NO